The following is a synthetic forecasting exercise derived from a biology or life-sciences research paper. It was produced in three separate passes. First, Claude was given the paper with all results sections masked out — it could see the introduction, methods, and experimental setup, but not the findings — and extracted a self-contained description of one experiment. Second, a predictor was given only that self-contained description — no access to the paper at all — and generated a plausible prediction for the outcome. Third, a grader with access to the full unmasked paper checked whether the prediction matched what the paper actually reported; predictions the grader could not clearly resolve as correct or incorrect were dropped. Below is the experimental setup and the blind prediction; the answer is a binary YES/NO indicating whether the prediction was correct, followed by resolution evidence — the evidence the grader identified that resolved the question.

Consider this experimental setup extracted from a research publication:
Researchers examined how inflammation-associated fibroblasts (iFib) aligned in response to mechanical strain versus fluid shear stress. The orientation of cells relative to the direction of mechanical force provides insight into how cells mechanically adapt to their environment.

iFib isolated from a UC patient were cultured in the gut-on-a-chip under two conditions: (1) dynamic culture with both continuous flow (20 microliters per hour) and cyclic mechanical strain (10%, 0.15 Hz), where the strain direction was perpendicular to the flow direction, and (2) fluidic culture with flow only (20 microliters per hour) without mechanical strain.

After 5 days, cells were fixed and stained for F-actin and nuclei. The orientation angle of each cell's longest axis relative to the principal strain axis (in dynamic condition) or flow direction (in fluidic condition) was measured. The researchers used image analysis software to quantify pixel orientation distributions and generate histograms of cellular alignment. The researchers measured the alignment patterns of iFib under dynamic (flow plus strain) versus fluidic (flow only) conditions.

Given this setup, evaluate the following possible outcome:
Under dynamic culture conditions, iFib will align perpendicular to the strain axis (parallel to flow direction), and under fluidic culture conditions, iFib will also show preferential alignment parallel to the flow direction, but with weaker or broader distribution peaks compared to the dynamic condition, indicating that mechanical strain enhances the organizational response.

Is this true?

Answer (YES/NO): NO